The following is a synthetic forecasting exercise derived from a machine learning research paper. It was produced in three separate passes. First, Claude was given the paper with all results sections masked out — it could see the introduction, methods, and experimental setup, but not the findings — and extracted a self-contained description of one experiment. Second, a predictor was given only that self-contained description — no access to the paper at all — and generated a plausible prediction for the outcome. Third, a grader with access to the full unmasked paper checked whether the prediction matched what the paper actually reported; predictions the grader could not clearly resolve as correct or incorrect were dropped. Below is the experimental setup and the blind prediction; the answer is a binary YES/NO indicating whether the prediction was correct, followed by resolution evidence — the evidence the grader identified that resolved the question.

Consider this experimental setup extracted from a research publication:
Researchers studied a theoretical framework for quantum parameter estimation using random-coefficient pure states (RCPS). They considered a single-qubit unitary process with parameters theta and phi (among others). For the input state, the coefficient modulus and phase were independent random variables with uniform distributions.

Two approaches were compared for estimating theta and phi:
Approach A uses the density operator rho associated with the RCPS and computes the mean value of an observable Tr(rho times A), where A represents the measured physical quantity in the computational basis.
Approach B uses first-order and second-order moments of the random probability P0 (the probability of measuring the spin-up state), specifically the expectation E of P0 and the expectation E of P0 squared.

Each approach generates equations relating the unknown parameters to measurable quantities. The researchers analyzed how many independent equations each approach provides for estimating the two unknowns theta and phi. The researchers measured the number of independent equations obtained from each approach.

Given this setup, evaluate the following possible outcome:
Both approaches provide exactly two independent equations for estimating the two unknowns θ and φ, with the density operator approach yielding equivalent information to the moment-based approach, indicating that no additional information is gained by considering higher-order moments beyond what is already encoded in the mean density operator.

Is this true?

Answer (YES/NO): NO